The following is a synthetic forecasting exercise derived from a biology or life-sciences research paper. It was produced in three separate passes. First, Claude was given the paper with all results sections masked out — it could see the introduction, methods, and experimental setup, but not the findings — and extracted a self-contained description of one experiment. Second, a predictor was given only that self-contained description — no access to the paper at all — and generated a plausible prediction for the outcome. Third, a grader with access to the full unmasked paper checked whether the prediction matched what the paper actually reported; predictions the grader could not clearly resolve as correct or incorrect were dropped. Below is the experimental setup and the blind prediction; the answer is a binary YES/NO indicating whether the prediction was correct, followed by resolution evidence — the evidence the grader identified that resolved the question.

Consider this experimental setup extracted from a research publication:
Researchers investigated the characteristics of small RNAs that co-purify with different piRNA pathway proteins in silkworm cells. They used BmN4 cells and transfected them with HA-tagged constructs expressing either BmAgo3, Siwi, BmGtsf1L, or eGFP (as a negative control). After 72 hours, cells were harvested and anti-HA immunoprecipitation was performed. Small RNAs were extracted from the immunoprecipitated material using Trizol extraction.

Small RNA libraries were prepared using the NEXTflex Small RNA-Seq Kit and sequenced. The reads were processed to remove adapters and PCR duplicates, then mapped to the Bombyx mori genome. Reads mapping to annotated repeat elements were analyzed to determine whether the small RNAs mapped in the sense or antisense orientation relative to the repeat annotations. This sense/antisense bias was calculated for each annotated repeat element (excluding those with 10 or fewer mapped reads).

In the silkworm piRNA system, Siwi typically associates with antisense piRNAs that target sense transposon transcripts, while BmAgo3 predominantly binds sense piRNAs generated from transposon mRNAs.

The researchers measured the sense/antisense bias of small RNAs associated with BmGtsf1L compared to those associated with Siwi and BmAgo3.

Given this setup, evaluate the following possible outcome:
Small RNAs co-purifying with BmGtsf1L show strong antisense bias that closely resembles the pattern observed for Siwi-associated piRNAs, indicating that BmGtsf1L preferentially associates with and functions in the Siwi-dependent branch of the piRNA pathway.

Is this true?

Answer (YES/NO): NO